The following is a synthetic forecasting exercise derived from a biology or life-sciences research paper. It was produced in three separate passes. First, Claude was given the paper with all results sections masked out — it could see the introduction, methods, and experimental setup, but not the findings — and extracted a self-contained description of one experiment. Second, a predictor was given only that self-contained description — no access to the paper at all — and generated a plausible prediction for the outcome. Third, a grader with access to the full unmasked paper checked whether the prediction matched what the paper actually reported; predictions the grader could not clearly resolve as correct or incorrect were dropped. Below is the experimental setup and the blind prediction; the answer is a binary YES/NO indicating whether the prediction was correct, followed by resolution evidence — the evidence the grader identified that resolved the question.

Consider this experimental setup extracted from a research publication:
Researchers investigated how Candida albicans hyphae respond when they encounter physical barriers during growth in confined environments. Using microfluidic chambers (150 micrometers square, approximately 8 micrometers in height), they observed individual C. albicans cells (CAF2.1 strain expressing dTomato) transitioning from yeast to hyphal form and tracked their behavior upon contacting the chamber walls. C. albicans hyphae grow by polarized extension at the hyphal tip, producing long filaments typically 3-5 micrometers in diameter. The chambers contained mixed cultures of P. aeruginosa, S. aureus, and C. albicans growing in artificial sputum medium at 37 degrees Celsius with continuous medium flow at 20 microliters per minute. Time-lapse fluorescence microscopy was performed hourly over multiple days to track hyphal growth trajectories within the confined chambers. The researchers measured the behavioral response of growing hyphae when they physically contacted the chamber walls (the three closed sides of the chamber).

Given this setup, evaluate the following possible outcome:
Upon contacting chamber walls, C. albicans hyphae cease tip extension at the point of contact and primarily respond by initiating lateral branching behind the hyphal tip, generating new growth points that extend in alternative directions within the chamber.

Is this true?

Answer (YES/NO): NO